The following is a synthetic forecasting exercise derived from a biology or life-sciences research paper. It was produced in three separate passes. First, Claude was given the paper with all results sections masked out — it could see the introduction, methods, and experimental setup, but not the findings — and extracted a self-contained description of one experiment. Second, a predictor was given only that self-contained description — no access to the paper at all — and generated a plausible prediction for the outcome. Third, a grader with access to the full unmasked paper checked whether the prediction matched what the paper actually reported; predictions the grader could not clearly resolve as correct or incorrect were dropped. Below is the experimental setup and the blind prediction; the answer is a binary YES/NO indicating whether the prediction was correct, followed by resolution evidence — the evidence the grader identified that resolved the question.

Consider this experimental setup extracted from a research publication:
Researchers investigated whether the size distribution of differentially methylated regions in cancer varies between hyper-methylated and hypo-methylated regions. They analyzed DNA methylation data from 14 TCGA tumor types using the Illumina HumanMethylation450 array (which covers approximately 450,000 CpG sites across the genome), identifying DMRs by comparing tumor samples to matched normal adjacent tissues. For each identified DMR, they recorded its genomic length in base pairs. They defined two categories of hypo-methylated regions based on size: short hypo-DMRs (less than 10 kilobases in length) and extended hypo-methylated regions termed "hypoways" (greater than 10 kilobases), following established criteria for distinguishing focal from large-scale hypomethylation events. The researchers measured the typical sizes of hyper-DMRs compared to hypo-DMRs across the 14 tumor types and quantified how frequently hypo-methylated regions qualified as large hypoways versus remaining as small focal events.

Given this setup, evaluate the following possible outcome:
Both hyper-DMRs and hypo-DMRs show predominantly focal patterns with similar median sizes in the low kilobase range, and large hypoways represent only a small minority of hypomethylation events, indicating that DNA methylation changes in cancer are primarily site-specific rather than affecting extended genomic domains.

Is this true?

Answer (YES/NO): NO